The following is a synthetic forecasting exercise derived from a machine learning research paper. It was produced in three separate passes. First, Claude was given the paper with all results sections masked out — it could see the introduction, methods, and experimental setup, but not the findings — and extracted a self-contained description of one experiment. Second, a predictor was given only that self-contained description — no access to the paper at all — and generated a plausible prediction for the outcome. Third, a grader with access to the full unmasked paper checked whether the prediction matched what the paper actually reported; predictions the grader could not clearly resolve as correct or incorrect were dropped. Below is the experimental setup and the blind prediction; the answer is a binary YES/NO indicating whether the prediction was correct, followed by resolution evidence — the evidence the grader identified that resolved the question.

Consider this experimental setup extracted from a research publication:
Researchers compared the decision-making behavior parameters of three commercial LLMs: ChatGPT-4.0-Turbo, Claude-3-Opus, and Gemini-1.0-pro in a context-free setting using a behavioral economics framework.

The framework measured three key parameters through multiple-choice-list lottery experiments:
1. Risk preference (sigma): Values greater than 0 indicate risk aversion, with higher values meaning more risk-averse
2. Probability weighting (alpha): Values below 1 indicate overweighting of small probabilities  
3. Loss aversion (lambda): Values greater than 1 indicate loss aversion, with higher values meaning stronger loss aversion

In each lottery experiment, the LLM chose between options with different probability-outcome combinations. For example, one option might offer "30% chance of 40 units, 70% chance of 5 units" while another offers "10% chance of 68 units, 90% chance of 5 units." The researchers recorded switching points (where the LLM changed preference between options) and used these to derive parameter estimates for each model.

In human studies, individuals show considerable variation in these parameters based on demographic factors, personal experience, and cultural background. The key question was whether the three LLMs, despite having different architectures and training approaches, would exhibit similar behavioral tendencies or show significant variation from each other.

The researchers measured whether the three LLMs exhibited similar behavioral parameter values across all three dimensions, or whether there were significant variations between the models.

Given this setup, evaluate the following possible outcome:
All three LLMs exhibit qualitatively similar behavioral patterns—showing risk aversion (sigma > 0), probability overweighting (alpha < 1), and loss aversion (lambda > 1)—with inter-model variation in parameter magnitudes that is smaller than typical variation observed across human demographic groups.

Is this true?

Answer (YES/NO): NO